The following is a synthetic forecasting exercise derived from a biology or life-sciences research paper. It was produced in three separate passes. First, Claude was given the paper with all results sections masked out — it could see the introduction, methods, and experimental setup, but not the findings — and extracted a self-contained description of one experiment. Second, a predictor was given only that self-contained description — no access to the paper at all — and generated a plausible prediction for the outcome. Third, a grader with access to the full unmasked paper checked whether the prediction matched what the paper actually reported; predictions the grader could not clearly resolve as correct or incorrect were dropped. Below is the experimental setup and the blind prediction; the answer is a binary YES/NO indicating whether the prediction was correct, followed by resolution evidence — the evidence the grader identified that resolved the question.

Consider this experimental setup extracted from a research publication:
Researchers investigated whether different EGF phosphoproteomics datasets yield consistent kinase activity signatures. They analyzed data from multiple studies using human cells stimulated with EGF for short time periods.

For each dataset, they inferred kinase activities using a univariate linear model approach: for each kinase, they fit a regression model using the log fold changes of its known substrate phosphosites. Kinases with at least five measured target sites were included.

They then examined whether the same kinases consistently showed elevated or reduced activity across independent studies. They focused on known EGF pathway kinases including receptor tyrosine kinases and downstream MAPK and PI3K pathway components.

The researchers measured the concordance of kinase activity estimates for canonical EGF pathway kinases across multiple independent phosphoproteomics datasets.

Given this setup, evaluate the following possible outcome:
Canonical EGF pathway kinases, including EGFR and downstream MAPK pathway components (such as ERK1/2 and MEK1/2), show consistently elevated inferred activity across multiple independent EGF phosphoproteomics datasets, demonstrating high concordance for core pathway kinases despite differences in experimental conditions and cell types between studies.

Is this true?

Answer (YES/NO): YES